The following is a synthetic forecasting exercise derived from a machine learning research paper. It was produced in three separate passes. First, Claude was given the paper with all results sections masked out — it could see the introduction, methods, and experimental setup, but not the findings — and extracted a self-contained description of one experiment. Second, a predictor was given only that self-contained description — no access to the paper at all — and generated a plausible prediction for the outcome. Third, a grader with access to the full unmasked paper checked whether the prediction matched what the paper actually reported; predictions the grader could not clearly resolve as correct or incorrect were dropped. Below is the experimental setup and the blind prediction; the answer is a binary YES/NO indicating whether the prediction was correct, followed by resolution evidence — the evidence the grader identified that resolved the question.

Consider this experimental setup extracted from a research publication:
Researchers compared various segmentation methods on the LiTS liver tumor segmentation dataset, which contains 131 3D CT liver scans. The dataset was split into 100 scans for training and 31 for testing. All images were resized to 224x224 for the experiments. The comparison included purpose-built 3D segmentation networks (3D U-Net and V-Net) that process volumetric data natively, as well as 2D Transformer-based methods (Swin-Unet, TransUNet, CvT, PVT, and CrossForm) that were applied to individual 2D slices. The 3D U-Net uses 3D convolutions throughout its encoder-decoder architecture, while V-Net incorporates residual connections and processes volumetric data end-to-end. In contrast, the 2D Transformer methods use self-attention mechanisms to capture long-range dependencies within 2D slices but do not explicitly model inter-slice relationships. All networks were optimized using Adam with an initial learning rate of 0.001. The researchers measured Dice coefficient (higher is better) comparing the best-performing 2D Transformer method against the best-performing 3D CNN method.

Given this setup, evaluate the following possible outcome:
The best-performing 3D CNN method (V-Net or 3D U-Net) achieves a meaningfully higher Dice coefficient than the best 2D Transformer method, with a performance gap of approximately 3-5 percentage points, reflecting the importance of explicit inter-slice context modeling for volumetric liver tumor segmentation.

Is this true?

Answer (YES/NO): NO